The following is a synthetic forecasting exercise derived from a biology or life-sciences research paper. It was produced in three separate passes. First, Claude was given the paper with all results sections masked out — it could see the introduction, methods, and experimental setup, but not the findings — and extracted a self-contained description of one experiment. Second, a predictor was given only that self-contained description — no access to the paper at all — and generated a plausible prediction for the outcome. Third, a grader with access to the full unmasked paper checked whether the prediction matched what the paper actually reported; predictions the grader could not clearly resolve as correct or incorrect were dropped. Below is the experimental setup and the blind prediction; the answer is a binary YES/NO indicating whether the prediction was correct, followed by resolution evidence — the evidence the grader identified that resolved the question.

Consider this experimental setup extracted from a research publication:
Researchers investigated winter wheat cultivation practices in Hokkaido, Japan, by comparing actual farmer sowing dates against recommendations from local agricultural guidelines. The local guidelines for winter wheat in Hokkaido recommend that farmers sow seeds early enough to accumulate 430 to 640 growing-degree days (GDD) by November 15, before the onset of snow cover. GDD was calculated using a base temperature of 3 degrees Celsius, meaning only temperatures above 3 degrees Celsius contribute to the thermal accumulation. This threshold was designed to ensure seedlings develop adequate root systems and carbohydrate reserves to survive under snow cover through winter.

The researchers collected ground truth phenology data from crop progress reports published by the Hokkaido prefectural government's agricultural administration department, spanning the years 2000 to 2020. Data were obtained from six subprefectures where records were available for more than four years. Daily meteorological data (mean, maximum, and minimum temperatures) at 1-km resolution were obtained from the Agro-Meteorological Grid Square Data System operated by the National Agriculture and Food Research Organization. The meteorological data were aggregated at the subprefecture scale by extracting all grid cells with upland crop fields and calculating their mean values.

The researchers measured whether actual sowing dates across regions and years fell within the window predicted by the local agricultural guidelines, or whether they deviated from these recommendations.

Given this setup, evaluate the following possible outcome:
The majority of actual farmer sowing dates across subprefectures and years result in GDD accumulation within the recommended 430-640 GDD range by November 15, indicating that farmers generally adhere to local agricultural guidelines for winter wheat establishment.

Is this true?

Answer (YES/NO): NO